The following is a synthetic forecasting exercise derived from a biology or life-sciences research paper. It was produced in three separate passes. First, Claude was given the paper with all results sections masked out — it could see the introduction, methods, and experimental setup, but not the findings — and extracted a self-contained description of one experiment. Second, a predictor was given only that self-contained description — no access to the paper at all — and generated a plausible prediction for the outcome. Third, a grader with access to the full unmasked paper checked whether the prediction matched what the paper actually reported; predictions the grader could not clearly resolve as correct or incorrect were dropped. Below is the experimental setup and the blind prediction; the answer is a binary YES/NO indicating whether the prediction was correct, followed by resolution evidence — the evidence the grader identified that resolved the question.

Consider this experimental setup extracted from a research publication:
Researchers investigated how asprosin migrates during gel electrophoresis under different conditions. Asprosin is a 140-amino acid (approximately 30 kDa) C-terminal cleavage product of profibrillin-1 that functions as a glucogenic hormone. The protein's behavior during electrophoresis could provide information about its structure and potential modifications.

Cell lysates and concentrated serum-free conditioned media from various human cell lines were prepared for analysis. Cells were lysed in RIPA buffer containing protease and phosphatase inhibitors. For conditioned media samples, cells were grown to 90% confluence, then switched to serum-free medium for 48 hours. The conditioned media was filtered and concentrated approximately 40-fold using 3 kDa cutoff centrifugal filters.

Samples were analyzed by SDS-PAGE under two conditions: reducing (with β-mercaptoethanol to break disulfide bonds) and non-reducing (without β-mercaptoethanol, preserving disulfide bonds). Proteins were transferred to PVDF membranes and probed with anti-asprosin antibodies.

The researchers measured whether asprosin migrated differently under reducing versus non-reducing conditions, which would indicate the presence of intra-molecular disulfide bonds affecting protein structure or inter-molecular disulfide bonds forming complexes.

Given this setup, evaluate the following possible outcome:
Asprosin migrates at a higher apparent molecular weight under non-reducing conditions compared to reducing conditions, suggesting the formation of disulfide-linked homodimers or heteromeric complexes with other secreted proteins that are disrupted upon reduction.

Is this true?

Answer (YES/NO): NO